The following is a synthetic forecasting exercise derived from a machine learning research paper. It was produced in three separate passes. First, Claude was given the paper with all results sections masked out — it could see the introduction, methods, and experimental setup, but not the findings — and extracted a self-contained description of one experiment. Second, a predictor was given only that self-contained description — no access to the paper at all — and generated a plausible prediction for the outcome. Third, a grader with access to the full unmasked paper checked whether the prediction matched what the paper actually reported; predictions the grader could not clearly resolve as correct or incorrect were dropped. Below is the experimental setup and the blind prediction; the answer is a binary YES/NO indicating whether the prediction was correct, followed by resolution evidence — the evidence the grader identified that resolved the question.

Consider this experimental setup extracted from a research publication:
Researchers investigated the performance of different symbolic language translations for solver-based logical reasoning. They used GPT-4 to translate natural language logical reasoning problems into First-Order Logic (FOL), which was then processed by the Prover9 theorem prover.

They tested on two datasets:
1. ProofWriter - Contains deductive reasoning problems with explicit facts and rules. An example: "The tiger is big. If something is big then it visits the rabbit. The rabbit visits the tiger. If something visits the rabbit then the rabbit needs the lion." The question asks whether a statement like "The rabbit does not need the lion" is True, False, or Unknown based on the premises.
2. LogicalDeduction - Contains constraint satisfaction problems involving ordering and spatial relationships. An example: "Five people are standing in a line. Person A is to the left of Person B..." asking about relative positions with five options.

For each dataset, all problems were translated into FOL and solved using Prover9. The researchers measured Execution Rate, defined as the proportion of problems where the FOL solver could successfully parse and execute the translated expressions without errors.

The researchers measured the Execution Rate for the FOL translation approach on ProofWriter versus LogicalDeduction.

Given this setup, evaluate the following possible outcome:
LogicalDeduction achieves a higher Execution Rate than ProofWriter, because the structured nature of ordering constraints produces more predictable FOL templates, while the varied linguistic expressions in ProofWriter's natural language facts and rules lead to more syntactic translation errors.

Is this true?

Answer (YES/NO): NO